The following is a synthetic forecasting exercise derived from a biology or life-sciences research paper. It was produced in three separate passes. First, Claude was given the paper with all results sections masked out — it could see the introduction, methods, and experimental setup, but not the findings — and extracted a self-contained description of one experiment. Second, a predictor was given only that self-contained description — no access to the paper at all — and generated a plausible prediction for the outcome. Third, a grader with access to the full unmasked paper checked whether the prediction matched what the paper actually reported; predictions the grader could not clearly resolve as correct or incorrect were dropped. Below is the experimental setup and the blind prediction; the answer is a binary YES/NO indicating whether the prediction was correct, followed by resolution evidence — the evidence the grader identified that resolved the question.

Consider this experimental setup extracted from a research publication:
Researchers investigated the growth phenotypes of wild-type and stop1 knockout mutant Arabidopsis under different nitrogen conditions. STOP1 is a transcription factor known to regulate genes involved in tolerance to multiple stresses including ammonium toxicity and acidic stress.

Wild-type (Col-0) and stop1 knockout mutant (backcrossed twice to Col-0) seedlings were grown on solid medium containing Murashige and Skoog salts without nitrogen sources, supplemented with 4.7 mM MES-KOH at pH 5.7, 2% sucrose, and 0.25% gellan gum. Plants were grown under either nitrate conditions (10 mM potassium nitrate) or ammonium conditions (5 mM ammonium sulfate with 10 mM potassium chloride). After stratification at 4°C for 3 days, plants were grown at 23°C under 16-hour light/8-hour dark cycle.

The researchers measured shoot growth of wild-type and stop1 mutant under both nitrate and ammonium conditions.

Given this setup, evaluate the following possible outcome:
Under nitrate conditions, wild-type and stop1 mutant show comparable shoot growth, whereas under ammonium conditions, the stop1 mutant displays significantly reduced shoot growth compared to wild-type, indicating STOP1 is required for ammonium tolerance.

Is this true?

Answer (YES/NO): NO